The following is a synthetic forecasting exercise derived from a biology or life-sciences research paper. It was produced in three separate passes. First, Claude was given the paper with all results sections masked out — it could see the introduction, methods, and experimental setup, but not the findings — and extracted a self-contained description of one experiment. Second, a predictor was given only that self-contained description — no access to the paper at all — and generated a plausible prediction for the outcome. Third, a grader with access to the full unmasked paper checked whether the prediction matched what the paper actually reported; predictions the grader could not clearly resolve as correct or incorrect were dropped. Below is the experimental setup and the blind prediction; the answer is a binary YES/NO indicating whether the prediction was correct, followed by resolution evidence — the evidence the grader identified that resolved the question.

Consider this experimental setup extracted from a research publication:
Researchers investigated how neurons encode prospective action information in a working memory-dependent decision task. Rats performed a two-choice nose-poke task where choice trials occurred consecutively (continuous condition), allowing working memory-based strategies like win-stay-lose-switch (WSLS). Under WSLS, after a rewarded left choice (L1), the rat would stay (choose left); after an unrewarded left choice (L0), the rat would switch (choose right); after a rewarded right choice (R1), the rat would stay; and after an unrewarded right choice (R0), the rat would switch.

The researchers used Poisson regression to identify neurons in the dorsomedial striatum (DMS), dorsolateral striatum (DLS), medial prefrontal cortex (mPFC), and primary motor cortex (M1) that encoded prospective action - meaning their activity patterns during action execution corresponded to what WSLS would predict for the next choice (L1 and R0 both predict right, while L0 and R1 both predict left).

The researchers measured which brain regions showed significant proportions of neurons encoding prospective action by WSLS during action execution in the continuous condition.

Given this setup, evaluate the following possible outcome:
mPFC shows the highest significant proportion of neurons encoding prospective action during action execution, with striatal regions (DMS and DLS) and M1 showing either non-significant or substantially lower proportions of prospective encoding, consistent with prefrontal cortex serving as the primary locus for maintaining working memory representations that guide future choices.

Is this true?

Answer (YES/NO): NO